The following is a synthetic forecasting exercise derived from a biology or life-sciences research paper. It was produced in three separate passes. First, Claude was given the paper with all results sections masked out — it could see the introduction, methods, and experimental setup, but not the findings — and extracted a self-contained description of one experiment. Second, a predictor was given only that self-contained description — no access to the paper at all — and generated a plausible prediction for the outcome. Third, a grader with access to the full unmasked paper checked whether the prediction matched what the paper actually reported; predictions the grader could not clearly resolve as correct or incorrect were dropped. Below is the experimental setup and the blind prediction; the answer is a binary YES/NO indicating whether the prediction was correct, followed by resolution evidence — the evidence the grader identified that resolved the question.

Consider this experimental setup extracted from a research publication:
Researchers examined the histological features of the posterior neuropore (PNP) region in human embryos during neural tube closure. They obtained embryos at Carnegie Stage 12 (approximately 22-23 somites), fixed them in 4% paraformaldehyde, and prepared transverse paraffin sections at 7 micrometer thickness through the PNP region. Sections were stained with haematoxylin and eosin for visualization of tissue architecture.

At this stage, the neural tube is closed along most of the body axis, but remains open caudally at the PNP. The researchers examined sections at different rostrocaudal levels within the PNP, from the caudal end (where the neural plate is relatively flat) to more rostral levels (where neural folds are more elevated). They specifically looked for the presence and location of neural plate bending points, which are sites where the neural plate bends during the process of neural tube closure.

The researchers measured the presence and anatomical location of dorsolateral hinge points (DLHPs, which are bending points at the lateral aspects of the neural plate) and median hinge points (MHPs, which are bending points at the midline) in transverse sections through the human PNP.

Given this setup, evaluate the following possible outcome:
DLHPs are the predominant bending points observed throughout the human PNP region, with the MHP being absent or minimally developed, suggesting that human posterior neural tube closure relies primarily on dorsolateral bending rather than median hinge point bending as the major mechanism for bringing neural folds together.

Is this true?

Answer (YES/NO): NO